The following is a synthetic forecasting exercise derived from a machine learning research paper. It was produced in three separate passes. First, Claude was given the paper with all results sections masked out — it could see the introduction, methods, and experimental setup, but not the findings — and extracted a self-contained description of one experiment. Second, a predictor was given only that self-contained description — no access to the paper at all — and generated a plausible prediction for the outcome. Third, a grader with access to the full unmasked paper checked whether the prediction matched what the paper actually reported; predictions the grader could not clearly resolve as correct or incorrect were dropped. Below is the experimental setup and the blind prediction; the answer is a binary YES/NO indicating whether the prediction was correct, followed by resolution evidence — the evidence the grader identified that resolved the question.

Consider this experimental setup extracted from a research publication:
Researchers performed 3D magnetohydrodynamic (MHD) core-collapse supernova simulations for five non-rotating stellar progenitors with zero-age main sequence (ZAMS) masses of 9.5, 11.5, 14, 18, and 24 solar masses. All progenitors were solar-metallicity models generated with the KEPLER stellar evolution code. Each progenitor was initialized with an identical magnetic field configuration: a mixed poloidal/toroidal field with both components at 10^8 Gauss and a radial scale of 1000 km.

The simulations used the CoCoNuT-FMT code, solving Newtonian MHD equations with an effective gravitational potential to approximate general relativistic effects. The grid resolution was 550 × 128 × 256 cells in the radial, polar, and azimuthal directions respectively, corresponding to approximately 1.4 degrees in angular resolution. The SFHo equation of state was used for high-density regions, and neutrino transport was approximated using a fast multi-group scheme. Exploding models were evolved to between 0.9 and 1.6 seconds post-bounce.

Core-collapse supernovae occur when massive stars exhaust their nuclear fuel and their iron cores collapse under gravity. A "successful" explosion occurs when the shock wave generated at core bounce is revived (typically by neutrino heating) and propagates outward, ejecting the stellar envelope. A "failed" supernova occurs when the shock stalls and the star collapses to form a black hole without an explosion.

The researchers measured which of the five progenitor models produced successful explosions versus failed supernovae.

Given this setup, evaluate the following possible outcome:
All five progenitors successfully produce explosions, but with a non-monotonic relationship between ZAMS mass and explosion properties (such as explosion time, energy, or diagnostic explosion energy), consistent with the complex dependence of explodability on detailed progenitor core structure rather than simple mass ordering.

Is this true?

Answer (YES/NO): NO